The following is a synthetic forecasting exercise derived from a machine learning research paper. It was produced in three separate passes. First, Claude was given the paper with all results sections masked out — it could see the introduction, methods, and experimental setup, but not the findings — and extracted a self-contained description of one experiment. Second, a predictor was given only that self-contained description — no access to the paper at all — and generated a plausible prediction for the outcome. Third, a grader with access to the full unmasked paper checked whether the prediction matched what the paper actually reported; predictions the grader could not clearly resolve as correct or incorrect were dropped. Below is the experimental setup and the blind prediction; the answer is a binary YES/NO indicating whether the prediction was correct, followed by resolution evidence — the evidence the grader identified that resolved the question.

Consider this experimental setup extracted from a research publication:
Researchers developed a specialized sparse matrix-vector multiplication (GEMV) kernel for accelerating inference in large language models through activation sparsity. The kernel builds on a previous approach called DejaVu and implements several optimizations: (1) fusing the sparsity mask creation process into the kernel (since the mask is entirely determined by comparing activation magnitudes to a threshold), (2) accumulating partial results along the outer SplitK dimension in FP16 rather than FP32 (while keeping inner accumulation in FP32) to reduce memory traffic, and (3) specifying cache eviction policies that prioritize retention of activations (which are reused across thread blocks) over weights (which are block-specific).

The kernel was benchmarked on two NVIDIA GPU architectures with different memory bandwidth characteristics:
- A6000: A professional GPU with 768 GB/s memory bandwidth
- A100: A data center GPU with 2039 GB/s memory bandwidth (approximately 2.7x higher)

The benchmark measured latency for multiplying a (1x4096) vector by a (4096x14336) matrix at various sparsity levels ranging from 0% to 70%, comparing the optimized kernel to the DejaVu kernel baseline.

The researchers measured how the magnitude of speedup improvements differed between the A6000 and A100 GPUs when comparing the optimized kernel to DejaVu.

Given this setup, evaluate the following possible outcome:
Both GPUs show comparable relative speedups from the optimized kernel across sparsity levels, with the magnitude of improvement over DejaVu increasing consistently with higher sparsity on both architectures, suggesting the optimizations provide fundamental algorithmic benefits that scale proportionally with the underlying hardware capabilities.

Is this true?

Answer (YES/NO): NO